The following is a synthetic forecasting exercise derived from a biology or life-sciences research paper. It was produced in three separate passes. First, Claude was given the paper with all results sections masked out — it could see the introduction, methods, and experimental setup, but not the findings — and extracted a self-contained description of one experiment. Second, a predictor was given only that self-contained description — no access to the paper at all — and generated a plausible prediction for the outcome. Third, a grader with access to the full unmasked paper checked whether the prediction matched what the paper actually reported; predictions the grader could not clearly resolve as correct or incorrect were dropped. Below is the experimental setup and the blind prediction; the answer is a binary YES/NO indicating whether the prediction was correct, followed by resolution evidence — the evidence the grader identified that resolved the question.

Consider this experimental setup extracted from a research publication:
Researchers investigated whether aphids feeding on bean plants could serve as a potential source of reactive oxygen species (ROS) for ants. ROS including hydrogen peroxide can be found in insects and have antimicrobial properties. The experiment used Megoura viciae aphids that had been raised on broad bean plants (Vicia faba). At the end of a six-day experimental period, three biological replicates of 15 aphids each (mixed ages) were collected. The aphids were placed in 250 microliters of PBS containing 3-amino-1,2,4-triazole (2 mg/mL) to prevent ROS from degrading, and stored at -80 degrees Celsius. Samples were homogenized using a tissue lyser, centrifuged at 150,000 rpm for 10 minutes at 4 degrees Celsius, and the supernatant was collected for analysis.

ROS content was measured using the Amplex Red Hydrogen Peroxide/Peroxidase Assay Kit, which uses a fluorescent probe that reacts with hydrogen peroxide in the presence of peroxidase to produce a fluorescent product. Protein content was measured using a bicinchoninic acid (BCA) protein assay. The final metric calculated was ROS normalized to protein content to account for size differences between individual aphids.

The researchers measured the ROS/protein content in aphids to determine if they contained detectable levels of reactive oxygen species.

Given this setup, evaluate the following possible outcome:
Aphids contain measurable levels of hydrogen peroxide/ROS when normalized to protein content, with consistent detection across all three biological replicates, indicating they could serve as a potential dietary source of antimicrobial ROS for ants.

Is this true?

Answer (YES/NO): YES